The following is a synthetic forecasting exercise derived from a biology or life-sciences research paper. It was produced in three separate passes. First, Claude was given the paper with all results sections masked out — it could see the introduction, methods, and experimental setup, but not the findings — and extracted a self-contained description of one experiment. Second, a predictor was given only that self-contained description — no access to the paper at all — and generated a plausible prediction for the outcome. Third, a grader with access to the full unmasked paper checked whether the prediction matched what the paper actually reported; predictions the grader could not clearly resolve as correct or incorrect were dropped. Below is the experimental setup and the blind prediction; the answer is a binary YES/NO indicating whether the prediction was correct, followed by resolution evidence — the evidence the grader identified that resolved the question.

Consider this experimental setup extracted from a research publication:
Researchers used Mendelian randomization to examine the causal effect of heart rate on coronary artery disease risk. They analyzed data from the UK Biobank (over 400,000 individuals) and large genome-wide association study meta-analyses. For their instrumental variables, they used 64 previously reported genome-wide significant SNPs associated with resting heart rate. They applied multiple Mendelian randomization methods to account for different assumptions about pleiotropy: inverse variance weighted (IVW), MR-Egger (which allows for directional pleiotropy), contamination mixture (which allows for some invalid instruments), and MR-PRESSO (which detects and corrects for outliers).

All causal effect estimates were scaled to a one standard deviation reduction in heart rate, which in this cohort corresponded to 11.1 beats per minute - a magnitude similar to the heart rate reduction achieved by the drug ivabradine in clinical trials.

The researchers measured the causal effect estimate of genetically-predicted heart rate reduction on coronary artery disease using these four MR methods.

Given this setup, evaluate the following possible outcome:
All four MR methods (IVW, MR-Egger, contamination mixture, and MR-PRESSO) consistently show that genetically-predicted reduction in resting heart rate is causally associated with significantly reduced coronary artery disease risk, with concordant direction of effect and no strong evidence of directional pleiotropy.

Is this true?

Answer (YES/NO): NO